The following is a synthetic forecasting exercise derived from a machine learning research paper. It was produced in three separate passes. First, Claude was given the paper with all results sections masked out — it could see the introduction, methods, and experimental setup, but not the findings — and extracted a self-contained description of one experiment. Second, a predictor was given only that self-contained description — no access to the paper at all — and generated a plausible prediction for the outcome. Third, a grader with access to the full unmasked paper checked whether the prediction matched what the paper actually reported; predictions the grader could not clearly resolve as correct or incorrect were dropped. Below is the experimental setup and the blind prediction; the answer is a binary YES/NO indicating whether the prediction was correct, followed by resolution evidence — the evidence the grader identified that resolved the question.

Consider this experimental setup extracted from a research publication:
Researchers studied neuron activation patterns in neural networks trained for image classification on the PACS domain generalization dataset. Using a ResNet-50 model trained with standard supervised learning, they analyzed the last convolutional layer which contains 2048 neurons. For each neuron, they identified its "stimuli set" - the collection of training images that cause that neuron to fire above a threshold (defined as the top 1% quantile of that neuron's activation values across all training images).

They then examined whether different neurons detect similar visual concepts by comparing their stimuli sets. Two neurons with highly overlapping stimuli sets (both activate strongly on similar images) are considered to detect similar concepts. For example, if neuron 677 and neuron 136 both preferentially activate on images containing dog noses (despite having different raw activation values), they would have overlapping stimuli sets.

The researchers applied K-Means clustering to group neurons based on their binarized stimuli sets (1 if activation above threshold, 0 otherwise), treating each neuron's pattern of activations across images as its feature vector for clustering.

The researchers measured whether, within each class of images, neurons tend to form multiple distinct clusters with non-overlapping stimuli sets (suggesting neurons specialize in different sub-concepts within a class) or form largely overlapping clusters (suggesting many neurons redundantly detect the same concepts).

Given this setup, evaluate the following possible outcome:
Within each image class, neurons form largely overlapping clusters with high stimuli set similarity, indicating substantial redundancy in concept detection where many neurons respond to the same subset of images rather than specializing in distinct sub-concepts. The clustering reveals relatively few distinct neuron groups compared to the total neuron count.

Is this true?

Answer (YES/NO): NO